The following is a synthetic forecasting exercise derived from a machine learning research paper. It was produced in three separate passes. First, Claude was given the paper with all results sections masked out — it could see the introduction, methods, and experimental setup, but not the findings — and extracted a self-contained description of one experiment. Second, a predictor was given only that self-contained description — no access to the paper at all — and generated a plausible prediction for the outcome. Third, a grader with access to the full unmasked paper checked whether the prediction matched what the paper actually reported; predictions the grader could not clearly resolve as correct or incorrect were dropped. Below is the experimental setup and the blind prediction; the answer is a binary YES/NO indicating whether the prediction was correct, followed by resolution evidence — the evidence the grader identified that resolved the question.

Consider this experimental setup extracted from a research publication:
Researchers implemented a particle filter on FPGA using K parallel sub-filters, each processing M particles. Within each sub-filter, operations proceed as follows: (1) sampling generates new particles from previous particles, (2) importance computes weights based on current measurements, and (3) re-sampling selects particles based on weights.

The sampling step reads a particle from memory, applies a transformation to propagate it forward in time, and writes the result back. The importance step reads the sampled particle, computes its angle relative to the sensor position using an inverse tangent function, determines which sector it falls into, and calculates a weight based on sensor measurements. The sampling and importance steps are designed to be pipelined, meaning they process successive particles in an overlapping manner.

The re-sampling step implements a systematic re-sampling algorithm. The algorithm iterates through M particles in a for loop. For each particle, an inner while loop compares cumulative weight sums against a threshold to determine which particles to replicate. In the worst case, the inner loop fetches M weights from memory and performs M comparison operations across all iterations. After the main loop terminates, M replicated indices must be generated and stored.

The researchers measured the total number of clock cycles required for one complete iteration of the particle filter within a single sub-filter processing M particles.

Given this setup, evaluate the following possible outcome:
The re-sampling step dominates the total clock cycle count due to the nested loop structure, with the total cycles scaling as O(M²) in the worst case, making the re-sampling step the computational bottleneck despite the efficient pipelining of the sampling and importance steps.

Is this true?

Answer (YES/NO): NO